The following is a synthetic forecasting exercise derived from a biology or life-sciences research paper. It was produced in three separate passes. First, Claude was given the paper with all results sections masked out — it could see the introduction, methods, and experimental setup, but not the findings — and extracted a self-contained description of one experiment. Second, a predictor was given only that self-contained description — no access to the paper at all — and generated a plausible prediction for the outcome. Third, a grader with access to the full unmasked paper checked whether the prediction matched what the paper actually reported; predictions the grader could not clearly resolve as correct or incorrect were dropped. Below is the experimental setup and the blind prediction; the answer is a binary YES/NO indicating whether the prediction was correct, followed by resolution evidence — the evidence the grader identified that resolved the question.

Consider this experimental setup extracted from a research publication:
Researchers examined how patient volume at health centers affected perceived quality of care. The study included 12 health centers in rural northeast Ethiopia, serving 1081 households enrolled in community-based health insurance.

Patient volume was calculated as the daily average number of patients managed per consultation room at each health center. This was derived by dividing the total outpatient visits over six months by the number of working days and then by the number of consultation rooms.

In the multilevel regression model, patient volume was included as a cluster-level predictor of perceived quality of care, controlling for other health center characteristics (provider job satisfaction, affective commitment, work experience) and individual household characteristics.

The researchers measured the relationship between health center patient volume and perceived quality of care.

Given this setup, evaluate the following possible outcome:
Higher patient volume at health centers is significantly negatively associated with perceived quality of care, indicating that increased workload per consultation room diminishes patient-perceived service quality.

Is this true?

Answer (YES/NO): YES